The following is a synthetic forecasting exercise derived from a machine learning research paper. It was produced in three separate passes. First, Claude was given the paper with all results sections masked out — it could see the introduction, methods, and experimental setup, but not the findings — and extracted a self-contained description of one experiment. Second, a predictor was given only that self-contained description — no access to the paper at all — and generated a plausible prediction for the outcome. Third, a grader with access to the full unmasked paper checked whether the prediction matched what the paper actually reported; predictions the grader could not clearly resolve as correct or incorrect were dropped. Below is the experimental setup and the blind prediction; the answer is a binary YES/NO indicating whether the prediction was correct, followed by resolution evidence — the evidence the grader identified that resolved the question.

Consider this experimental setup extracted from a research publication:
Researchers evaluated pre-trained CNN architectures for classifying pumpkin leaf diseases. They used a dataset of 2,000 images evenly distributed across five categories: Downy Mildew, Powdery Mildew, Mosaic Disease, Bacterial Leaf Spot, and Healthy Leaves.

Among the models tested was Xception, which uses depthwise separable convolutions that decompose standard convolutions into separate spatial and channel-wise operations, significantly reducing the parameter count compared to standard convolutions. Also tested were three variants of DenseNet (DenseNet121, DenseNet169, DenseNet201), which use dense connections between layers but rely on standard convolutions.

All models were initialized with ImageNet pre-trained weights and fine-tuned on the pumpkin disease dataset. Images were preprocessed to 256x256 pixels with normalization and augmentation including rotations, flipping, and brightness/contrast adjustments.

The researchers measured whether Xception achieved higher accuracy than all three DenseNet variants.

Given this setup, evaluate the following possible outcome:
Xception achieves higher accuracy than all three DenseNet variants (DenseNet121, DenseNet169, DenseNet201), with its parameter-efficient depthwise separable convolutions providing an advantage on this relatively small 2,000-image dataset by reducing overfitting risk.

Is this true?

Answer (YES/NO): YES